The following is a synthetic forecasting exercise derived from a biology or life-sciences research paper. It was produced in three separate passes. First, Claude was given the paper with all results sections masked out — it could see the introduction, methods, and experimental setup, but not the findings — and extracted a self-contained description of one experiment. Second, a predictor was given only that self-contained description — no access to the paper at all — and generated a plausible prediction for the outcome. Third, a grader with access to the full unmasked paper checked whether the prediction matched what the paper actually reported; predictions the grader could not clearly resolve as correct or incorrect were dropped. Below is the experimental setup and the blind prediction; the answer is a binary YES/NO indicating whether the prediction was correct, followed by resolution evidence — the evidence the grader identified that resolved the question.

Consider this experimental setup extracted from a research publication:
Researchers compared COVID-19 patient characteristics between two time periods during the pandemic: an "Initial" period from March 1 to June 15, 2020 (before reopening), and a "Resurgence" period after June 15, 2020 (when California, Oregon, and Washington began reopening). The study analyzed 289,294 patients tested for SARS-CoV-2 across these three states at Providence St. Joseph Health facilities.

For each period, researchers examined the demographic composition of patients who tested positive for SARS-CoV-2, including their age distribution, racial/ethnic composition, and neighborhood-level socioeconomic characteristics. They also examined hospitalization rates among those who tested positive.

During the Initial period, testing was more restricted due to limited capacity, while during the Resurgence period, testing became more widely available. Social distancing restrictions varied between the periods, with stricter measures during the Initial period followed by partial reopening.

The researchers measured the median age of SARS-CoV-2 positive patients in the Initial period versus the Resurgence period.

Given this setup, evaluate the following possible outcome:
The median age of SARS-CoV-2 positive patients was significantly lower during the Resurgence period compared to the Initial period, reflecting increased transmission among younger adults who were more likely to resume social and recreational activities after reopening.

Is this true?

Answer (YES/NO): NO